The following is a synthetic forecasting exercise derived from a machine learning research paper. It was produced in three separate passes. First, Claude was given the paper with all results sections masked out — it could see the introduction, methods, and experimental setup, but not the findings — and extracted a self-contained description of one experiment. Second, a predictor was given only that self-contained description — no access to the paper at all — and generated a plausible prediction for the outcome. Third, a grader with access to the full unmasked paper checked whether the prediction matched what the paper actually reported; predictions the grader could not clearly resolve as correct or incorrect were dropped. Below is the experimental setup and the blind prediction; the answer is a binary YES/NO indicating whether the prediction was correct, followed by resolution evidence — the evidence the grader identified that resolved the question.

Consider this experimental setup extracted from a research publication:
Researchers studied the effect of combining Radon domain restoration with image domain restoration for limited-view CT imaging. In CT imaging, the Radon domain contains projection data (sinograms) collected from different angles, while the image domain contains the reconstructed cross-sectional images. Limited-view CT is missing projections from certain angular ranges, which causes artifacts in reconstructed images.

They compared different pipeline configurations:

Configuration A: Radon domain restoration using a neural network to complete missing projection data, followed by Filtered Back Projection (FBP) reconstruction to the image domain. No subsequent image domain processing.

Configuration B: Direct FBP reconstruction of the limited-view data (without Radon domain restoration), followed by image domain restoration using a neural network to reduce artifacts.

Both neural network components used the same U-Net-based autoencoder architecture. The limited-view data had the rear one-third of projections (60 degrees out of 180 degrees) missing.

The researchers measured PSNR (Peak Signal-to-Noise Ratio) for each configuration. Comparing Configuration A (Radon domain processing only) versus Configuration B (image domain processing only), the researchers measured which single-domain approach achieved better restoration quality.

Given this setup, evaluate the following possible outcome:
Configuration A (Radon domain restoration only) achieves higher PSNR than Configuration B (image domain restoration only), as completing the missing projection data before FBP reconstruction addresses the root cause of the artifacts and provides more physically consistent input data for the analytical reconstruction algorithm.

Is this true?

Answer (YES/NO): NO